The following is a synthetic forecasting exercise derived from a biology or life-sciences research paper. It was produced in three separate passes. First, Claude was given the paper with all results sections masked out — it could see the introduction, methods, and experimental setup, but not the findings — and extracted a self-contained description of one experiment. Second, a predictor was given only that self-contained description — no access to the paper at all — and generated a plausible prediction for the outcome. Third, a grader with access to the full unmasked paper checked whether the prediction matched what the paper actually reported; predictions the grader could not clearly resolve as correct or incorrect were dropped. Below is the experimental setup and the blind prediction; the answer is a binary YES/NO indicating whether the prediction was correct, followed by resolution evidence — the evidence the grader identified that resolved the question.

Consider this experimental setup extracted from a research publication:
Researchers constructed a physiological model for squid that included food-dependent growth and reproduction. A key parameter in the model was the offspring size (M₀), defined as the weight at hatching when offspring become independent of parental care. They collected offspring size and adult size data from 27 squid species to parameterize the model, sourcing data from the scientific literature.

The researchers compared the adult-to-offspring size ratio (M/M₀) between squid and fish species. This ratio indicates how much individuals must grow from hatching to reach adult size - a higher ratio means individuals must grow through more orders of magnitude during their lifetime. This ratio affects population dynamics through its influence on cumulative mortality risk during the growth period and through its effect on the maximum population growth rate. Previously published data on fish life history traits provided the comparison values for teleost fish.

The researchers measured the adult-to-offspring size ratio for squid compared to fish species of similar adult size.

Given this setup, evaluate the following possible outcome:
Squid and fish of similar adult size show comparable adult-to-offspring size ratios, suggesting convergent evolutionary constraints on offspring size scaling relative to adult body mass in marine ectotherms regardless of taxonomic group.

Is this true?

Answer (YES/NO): NO